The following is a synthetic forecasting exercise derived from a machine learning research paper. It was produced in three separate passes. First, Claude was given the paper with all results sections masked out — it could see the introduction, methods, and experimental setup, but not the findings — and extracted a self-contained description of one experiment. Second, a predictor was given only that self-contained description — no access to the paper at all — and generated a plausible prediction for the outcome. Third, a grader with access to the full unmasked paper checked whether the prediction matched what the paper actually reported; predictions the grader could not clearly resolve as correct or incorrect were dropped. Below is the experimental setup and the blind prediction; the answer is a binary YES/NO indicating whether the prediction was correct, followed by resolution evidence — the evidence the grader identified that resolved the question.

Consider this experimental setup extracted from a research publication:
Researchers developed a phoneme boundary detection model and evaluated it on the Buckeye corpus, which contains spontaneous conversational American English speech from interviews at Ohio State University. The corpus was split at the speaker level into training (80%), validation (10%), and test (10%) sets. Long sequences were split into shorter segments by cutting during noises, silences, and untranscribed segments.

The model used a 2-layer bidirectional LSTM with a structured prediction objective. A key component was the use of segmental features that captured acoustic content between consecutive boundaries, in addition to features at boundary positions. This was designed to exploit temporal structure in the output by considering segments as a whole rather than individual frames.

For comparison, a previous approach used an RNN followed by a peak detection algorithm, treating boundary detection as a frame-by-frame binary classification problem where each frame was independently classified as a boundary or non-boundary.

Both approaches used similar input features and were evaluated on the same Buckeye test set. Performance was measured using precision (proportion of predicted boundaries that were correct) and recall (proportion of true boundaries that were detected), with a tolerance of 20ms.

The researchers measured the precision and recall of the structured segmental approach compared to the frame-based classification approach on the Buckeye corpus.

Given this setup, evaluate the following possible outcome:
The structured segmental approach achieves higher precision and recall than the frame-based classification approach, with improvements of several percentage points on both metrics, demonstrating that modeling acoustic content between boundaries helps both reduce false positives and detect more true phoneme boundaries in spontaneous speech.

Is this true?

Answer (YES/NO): NO